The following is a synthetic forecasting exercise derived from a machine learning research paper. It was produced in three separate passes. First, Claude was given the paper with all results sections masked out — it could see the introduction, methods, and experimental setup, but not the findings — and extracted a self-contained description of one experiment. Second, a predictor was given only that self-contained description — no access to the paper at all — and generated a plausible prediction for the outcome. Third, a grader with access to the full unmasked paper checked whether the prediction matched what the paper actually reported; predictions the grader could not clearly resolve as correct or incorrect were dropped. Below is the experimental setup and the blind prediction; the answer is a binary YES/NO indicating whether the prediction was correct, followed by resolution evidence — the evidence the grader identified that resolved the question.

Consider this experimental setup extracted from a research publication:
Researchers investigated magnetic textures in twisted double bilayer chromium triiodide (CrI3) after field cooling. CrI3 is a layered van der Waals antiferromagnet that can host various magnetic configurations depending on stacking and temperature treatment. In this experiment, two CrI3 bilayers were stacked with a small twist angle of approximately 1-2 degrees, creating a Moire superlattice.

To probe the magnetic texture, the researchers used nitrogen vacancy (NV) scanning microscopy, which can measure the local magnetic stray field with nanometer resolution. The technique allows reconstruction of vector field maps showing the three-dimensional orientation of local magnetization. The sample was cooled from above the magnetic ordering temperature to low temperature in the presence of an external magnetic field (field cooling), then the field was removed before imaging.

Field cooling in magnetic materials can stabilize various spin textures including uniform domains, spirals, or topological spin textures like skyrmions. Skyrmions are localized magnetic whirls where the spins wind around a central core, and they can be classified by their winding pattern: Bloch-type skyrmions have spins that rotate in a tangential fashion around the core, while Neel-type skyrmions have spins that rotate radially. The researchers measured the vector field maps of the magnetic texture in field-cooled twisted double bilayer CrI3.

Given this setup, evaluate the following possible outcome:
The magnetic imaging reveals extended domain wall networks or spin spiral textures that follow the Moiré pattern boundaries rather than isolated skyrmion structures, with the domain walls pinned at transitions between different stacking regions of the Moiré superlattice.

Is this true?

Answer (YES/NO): NO